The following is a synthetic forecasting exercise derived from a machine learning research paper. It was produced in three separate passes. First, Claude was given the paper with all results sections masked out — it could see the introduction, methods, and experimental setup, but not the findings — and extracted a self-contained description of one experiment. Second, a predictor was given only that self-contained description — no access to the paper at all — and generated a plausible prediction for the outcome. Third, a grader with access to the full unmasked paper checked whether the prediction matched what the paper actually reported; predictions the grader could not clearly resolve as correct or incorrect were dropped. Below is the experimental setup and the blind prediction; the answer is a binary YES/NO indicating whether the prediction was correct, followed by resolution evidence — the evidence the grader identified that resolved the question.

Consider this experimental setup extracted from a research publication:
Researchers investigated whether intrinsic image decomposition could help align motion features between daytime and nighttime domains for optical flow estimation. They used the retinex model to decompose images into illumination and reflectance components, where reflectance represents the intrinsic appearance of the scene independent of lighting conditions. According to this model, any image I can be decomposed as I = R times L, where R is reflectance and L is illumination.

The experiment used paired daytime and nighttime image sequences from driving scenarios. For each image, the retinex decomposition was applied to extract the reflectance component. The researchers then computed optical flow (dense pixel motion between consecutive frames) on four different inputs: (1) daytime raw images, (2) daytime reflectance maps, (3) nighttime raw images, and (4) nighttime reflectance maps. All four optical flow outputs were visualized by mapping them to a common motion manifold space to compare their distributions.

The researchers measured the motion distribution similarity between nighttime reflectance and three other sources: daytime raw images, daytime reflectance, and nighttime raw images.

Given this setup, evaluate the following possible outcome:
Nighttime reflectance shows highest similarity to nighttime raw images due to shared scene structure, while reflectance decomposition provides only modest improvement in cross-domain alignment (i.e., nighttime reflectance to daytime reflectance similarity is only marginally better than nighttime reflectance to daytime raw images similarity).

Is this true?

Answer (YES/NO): NO